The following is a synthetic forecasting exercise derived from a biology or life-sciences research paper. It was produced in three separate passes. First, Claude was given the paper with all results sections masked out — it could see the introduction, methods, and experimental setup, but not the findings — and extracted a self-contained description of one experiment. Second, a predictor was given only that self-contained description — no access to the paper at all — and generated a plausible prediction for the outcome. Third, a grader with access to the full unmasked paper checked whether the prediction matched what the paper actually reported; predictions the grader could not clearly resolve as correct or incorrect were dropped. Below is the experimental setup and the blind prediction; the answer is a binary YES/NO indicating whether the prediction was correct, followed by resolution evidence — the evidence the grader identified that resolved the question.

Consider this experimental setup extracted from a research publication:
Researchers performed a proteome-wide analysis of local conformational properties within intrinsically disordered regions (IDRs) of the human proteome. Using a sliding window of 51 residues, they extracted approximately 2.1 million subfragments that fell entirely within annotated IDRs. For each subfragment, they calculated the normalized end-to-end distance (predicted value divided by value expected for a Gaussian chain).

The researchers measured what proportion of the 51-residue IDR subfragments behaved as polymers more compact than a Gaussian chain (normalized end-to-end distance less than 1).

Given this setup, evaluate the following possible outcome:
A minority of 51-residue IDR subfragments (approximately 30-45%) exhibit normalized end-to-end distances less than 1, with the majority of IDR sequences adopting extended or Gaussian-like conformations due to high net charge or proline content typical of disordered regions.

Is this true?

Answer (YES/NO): NO